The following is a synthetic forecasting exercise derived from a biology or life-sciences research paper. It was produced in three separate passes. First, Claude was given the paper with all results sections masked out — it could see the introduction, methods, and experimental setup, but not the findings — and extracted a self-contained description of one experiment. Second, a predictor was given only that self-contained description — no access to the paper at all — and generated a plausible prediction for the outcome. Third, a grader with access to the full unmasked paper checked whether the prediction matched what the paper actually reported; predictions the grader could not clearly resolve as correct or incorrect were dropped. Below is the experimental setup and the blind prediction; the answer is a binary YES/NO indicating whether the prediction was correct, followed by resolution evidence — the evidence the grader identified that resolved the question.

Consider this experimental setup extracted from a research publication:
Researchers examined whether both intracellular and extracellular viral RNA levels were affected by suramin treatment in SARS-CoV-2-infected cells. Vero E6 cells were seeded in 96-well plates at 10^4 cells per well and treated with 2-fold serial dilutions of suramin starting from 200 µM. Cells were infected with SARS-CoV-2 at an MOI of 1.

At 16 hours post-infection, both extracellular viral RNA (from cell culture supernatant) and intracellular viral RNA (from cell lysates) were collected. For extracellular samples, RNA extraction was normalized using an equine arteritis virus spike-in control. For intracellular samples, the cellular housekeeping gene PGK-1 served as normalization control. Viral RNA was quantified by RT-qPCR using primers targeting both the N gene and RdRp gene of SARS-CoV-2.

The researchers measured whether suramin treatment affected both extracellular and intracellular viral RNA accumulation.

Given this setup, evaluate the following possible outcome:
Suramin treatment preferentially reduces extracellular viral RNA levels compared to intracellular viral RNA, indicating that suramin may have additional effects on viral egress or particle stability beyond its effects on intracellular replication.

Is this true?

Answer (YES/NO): NO